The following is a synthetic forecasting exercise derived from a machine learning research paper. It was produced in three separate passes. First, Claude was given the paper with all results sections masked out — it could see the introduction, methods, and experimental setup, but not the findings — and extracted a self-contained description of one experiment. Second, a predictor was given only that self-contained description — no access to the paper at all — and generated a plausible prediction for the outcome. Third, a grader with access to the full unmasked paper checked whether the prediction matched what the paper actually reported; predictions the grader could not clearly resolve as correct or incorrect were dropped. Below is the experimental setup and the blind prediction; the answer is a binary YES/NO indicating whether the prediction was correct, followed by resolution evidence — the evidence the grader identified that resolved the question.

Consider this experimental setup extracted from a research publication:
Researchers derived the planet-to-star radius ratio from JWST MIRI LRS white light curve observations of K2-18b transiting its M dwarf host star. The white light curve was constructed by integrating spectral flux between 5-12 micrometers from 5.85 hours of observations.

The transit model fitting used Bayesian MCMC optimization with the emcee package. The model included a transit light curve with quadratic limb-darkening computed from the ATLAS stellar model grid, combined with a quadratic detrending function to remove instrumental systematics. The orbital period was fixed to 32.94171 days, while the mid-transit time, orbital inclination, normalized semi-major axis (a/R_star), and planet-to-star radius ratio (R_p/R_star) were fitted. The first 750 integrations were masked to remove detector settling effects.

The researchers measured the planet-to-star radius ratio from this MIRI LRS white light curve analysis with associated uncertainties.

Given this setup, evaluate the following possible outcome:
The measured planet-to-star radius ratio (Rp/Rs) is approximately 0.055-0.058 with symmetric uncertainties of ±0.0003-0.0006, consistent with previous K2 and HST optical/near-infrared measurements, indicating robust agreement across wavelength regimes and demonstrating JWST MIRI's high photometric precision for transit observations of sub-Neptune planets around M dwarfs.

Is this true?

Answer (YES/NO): NO